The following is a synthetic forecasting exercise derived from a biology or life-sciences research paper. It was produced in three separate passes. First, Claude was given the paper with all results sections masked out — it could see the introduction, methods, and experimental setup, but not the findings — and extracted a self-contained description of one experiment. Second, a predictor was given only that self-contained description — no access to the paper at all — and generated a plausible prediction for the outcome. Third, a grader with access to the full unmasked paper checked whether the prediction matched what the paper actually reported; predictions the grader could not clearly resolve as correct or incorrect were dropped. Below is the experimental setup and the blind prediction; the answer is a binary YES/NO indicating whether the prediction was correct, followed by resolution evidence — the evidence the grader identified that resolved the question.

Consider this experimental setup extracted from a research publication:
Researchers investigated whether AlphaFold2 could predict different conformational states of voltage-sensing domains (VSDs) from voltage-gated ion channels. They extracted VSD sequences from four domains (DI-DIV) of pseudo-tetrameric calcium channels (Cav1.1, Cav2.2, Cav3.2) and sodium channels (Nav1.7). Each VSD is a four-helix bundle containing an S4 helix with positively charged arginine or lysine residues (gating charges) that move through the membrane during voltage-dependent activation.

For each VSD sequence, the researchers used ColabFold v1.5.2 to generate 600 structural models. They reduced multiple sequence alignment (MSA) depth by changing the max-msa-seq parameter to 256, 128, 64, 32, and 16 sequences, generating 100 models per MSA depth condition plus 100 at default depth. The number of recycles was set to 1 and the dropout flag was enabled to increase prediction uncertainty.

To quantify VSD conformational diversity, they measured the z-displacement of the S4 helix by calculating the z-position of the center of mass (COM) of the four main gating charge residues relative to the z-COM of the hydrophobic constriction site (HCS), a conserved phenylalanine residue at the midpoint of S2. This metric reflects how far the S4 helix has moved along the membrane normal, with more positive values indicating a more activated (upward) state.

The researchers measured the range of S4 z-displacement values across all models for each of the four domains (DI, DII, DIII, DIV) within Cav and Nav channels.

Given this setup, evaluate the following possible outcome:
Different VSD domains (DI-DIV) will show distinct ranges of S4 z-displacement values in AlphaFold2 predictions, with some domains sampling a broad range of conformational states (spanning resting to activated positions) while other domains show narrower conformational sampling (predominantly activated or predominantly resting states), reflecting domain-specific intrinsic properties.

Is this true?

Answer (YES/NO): YES